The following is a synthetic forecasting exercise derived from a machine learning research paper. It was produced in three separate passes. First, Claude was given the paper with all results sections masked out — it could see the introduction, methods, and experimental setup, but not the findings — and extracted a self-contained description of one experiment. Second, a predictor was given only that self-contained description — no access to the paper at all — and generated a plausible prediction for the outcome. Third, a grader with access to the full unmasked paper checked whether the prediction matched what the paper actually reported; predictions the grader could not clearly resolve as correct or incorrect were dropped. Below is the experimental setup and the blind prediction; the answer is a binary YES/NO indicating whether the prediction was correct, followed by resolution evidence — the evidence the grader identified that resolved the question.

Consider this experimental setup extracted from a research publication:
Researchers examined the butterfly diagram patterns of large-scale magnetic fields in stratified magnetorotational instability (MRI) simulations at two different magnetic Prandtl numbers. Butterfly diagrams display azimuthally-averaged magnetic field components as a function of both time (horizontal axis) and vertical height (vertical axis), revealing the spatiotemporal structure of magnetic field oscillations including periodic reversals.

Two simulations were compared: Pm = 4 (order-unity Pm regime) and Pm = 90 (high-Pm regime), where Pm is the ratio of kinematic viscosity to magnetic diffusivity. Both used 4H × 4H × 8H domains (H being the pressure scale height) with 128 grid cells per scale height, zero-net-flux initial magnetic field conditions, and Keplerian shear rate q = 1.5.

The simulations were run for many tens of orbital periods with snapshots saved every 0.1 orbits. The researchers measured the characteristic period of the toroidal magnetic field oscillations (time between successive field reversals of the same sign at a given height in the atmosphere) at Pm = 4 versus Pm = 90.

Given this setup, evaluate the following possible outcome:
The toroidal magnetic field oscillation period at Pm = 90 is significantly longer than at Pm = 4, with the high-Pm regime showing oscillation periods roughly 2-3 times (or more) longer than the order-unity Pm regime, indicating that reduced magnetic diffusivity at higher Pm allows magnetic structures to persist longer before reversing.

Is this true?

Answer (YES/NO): NO